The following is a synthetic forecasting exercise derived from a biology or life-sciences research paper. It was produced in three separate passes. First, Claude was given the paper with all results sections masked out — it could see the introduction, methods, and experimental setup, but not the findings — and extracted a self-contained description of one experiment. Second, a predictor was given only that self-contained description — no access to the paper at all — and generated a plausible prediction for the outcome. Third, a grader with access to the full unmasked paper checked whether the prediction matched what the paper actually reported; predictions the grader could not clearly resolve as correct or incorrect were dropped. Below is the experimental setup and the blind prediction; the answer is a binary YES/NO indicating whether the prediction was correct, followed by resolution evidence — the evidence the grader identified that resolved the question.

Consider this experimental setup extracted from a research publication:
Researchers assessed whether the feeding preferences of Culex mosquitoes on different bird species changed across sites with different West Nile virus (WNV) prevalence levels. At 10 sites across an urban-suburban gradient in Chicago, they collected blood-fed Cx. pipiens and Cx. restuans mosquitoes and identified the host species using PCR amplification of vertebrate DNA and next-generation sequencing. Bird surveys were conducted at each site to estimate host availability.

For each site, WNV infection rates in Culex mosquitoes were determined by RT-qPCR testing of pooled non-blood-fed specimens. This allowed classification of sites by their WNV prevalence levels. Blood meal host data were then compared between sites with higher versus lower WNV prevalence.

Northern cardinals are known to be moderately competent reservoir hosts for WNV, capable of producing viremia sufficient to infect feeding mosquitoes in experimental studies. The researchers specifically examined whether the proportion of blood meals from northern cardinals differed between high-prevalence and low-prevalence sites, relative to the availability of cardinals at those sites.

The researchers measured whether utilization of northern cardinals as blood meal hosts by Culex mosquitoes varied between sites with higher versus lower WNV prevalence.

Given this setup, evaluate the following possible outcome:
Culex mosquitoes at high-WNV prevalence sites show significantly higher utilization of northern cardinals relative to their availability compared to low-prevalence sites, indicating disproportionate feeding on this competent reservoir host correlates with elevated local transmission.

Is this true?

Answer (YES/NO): NO